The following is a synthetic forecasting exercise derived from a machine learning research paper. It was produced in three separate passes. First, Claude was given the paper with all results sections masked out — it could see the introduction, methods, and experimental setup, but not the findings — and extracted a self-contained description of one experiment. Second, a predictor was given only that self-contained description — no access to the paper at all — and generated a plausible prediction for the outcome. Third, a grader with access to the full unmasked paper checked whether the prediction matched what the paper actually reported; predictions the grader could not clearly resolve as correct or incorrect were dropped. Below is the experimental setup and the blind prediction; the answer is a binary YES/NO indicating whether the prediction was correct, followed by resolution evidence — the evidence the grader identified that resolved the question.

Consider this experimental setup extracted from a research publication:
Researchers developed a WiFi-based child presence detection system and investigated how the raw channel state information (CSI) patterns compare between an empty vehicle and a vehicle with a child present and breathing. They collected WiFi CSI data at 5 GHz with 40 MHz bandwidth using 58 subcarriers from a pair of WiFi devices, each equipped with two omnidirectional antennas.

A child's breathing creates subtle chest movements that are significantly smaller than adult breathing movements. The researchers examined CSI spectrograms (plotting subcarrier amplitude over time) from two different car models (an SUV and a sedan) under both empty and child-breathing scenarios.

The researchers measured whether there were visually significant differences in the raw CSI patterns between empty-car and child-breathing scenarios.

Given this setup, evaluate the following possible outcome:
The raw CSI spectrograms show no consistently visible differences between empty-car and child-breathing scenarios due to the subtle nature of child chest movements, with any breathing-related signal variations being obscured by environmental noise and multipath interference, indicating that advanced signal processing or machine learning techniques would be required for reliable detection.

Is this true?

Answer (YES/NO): YES